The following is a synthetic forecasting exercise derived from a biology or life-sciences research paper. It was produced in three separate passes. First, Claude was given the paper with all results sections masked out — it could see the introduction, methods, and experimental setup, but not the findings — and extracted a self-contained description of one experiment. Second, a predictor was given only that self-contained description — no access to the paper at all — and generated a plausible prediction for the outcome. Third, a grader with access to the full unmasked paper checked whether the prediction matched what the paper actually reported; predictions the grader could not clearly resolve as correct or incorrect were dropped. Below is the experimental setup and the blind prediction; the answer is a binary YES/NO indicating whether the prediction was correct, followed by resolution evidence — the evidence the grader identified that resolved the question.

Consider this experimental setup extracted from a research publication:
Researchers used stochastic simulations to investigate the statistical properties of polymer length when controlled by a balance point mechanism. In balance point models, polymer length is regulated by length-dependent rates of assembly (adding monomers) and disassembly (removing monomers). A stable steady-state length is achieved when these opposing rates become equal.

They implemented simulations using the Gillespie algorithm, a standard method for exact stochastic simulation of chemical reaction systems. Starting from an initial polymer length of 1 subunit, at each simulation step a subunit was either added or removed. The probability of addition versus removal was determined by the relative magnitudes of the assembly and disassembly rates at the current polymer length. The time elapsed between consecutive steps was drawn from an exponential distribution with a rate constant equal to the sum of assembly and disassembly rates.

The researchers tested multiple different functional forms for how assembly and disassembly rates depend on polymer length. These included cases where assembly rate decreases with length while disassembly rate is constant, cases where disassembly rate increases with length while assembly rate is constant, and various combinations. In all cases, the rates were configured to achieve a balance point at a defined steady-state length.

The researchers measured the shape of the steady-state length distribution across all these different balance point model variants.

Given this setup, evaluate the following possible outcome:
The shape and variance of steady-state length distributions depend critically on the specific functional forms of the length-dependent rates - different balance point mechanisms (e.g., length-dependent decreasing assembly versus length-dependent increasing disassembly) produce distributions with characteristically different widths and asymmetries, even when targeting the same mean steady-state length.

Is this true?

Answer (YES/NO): NO